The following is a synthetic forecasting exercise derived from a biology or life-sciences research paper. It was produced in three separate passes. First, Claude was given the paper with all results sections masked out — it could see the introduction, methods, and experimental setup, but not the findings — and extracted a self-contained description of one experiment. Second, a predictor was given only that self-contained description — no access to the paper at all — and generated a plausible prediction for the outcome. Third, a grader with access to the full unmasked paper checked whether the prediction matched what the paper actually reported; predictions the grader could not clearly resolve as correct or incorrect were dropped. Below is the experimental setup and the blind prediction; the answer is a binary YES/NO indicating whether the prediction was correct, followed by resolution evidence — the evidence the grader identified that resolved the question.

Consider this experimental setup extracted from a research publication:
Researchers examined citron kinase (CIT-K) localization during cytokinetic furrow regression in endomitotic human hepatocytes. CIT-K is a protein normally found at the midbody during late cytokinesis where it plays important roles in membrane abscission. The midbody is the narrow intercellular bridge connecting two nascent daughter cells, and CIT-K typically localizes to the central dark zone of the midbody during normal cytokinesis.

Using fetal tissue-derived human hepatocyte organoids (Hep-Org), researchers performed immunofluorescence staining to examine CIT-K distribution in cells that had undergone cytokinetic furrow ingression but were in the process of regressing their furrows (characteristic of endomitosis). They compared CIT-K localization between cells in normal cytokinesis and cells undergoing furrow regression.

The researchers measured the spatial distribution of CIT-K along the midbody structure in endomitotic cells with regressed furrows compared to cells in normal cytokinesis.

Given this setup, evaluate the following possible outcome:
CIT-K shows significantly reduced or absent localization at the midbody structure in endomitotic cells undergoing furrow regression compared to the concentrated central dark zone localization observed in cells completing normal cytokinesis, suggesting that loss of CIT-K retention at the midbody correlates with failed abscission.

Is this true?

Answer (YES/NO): NO